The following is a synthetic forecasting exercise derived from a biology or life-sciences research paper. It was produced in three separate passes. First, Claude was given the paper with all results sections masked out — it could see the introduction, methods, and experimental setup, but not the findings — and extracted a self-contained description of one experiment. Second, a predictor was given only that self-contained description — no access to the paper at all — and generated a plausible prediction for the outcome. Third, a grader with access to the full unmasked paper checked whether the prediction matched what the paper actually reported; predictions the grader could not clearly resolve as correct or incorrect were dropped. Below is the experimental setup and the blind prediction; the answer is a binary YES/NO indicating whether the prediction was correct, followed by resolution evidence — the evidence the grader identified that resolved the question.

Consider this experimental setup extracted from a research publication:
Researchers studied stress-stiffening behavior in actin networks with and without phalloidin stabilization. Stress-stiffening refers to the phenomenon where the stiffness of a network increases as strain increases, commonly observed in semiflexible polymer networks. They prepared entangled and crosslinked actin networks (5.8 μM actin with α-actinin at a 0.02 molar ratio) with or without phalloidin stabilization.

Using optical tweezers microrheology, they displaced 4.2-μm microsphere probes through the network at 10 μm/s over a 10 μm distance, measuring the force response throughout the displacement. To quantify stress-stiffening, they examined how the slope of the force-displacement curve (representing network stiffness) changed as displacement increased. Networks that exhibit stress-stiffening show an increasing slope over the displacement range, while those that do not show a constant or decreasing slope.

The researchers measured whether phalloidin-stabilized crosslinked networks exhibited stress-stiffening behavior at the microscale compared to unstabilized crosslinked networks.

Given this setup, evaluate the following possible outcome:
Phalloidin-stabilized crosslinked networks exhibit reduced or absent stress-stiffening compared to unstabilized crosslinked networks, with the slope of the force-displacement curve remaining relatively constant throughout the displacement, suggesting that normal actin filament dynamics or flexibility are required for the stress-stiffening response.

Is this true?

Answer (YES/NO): NO